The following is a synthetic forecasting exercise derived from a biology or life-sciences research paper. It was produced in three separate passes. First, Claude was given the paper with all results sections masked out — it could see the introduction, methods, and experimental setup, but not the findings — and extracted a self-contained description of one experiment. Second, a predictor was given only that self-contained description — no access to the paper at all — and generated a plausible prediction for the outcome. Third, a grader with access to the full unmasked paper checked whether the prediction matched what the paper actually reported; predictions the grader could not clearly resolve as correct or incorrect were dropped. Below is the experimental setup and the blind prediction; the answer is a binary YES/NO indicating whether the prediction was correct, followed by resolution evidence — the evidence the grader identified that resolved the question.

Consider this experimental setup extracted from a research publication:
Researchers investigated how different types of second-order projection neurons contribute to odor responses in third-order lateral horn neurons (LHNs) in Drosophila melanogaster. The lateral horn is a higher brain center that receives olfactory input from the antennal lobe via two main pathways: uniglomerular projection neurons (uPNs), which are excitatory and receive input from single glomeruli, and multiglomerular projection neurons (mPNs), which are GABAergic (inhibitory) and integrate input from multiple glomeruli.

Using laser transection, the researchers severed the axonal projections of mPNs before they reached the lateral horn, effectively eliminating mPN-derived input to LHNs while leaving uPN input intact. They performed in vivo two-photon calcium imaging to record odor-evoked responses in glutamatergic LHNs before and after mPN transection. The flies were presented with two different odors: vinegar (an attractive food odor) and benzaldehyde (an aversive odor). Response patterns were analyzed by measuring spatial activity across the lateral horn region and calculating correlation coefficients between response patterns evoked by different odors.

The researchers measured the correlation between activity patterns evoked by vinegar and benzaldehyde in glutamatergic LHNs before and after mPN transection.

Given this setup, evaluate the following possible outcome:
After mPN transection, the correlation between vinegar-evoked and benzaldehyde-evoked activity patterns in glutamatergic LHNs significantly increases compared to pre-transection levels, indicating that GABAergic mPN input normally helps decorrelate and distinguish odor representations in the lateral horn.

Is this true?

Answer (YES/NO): YES